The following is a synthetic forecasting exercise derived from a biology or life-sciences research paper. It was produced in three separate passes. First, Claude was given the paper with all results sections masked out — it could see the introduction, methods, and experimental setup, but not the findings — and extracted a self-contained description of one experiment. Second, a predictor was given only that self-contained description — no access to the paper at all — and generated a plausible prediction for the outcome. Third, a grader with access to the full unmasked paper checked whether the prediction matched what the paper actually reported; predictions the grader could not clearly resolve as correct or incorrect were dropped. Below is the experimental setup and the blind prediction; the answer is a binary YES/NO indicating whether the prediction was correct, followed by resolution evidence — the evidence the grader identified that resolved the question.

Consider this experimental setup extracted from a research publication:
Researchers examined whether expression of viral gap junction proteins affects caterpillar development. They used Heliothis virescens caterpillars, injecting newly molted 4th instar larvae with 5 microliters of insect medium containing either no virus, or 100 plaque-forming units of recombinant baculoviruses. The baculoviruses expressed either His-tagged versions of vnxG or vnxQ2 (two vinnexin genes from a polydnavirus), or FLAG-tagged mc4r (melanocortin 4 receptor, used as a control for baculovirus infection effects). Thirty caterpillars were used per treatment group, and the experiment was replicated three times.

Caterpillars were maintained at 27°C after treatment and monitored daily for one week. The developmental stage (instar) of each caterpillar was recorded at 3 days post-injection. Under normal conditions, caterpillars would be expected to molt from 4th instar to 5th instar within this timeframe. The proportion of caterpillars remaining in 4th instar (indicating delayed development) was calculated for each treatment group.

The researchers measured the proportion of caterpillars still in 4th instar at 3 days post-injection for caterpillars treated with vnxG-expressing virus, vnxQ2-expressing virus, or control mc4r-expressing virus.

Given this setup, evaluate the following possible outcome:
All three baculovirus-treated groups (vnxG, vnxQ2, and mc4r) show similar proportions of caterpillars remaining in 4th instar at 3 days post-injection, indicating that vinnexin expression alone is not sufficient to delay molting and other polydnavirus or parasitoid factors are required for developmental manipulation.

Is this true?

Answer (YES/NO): NO